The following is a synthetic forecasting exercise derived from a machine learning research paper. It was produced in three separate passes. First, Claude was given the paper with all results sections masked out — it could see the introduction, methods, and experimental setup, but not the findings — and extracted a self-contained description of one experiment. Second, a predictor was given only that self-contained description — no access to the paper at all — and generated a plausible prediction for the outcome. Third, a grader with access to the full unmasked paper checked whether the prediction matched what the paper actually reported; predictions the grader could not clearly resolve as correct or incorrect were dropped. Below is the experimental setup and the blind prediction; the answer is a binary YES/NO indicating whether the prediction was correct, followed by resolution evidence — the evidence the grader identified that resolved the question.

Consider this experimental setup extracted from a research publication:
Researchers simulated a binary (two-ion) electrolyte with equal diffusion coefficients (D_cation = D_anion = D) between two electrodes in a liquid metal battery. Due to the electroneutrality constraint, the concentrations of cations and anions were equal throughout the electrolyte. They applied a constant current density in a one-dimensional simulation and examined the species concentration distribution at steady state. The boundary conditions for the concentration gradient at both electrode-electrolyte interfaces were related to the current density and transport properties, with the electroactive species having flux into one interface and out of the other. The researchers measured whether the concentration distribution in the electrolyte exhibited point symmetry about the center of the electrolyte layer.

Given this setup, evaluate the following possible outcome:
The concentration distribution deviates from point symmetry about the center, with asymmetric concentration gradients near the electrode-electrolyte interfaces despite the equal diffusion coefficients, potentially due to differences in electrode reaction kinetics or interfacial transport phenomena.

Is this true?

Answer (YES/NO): NO